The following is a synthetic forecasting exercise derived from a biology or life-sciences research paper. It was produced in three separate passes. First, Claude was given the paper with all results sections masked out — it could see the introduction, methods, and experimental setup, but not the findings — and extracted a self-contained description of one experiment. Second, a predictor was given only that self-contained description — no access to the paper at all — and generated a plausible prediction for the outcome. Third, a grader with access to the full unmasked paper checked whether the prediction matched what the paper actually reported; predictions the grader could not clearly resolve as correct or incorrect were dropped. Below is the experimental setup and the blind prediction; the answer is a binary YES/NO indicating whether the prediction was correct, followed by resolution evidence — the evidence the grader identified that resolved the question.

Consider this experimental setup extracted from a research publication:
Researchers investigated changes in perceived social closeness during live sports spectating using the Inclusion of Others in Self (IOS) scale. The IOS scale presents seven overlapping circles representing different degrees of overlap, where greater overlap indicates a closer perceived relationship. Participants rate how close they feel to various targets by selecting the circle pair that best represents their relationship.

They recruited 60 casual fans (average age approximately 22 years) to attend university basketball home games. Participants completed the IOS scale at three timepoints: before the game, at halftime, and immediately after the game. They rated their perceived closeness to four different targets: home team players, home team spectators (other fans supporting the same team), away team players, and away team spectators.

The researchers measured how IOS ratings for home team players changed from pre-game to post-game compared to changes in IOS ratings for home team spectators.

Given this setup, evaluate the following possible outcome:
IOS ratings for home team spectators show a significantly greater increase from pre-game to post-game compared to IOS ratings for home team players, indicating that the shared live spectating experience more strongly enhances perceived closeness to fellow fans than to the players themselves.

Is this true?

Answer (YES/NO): NO